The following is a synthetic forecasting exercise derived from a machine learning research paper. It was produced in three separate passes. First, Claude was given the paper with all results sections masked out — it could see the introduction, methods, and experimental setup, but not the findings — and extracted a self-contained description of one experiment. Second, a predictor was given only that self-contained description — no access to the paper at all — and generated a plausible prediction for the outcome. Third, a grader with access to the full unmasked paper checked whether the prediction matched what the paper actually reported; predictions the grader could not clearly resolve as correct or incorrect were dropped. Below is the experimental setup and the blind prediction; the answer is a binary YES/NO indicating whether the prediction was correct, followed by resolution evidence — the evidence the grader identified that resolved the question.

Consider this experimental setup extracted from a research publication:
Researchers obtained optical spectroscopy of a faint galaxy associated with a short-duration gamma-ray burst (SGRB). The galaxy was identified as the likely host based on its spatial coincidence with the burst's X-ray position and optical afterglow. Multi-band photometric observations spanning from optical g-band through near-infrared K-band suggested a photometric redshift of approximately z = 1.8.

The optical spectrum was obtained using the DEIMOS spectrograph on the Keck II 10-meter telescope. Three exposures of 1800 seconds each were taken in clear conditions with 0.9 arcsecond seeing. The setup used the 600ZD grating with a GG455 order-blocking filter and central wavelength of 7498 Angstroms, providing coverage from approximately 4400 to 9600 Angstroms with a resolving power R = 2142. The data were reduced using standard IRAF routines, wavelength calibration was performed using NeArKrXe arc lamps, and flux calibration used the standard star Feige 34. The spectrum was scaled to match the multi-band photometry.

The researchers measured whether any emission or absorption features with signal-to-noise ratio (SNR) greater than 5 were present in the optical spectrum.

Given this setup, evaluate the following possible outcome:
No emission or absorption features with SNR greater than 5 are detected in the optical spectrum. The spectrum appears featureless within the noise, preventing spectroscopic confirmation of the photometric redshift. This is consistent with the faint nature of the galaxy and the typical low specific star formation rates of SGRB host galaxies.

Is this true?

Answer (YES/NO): YES